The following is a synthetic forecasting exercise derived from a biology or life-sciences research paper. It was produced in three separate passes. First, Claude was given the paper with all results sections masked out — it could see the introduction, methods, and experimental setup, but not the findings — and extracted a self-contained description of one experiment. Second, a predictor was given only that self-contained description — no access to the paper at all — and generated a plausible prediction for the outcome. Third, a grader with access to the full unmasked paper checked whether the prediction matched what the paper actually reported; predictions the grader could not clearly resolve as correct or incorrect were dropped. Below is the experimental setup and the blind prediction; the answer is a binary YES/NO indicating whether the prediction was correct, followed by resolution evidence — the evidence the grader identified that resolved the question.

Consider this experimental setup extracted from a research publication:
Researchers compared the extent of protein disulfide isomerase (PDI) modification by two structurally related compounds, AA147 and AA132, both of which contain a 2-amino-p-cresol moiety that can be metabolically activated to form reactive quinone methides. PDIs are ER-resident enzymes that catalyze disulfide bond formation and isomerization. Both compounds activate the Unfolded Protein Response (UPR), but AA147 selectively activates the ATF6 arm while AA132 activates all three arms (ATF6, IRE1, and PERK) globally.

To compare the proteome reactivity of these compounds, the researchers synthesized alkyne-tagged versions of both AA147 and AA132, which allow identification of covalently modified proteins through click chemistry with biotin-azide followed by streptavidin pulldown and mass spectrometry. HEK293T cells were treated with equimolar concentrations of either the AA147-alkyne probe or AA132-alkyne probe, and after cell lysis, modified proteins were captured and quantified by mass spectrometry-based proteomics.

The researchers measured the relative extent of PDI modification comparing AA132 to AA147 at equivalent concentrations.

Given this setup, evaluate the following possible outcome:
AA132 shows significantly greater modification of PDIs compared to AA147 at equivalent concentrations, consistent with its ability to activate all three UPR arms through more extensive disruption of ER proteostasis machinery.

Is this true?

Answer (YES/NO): YES